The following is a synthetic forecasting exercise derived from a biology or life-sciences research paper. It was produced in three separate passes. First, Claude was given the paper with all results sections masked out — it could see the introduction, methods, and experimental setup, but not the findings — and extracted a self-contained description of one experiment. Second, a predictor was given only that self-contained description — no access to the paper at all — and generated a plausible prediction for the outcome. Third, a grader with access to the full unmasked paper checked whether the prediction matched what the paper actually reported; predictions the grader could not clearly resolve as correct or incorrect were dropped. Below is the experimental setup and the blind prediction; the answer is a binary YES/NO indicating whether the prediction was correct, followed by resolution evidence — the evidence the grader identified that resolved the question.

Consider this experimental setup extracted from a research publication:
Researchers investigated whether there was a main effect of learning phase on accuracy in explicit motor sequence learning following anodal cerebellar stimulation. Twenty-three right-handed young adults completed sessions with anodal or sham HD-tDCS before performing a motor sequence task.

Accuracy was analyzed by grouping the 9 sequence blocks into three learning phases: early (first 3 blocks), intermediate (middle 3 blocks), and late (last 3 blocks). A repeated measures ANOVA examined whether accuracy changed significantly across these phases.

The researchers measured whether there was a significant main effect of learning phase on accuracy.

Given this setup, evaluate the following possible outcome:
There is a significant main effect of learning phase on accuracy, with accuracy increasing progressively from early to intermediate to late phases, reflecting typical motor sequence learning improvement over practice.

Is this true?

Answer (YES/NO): NO